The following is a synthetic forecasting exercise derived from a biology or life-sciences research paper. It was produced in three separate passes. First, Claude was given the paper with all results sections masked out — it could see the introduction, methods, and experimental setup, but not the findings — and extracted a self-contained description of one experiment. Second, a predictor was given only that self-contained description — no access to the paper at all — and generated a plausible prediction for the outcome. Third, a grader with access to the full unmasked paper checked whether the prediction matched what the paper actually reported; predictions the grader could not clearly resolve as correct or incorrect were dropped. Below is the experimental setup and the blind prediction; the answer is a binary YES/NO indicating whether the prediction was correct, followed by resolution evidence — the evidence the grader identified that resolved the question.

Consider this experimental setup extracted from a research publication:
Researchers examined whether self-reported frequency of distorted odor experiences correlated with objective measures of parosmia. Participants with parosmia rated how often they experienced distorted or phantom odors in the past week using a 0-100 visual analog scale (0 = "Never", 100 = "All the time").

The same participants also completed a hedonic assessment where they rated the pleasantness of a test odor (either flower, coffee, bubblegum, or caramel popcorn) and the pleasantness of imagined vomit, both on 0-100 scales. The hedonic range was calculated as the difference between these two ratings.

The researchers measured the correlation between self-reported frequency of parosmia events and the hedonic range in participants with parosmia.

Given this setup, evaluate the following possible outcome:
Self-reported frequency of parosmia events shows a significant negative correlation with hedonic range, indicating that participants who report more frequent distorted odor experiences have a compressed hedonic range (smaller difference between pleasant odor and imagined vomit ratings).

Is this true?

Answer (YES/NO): YES